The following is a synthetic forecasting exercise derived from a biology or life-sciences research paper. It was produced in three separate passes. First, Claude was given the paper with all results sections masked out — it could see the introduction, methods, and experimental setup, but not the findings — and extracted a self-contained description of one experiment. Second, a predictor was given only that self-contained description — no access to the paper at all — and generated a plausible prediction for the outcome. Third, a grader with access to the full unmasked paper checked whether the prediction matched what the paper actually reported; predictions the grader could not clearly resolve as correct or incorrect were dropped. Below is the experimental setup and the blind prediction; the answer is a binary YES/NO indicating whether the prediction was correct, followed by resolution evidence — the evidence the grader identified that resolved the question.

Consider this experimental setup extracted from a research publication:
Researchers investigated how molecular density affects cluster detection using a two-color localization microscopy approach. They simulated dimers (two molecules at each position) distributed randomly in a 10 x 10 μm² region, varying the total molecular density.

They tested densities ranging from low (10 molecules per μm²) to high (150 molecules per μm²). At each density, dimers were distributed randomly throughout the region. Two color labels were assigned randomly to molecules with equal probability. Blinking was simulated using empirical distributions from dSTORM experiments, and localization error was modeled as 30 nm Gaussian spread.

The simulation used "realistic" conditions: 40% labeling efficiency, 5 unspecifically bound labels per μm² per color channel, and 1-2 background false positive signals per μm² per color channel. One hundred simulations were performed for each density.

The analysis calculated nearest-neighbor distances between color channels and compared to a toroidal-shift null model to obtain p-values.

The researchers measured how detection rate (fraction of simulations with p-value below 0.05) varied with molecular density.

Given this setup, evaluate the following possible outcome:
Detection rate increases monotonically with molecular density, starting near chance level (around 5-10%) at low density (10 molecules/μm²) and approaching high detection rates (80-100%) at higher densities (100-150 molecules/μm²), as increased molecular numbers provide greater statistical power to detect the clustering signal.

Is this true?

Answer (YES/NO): NO